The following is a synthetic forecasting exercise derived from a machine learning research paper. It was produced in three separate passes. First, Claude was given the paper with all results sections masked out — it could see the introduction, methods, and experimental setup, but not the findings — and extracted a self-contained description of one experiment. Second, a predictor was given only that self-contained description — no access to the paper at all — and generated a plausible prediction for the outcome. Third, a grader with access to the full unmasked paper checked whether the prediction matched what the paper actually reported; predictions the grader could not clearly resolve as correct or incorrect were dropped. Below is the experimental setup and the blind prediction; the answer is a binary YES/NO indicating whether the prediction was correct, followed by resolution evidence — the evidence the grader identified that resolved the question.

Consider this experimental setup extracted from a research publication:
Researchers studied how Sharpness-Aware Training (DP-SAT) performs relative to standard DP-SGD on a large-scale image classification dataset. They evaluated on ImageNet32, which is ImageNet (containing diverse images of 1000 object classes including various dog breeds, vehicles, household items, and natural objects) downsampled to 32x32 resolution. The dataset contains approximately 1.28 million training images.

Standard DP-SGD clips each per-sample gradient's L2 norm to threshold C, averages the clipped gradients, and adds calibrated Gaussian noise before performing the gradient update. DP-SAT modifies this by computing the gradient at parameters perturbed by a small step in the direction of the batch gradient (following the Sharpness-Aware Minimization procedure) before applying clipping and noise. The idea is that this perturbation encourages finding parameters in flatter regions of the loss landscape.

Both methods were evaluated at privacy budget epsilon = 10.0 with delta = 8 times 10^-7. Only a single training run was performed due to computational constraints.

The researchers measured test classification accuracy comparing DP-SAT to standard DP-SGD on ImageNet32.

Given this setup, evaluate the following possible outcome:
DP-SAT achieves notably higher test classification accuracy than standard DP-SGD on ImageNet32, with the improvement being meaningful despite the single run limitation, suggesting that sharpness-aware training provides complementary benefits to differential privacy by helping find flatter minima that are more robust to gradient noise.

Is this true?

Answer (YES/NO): NO